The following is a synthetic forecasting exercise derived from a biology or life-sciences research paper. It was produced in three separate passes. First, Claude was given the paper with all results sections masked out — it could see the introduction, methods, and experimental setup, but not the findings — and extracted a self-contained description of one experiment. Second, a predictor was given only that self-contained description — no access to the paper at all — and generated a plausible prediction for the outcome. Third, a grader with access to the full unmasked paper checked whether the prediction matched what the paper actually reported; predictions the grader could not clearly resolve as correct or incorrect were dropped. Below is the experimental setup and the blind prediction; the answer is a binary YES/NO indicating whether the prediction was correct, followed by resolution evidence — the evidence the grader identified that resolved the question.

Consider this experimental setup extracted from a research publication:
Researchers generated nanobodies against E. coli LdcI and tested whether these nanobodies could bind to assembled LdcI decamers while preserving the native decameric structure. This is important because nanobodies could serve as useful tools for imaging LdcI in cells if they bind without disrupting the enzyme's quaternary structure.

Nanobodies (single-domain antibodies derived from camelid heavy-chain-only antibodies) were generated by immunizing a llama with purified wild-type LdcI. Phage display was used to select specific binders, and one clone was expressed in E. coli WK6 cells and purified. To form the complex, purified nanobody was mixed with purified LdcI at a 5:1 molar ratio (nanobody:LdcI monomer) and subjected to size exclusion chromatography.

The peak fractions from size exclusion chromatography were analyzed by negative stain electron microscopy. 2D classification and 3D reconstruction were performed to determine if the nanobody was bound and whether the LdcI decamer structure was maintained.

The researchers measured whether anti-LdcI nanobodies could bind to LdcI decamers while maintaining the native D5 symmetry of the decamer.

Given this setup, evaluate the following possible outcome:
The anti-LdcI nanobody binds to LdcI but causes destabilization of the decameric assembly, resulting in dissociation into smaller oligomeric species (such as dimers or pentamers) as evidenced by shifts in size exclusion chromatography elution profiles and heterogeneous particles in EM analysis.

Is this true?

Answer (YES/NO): NO